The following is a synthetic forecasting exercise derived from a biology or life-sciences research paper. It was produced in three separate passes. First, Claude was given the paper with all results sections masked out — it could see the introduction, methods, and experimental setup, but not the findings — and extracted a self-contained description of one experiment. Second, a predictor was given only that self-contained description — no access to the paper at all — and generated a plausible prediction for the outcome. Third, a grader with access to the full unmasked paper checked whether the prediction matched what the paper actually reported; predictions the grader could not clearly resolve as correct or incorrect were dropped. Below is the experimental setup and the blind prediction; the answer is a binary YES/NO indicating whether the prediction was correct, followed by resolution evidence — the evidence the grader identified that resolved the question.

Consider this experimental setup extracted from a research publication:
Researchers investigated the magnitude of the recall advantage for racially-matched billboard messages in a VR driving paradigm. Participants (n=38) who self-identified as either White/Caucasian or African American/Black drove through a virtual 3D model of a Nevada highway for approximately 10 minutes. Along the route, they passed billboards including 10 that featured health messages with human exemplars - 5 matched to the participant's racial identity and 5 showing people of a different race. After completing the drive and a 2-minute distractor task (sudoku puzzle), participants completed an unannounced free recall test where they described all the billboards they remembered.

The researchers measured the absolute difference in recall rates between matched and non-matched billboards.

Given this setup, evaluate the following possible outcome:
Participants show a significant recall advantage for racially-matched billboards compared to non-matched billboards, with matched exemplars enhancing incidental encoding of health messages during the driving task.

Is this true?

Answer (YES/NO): YES